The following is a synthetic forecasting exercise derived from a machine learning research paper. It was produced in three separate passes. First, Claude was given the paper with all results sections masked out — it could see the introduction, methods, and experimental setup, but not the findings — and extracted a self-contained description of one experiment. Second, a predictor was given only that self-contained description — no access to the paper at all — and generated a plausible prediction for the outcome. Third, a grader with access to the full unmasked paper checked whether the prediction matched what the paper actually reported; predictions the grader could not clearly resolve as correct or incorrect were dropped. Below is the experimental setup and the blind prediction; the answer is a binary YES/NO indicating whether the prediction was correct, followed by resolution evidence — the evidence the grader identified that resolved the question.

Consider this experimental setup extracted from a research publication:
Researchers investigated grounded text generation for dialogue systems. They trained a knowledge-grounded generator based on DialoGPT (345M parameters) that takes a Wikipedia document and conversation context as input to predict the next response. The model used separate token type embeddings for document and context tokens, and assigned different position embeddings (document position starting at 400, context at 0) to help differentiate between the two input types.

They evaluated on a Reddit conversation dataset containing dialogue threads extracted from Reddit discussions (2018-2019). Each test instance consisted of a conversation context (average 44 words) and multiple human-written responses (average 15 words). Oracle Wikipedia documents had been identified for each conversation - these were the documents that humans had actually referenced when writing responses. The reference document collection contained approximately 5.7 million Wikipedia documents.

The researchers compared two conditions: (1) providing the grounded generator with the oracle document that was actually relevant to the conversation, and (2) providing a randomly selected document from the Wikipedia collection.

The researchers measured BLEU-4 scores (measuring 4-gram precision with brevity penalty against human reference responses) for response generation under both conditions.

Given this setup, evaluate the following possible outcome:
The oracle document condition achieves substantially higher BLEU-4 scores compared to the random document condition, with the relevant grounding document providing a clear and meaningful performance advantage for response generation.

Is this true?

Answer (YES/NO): NO